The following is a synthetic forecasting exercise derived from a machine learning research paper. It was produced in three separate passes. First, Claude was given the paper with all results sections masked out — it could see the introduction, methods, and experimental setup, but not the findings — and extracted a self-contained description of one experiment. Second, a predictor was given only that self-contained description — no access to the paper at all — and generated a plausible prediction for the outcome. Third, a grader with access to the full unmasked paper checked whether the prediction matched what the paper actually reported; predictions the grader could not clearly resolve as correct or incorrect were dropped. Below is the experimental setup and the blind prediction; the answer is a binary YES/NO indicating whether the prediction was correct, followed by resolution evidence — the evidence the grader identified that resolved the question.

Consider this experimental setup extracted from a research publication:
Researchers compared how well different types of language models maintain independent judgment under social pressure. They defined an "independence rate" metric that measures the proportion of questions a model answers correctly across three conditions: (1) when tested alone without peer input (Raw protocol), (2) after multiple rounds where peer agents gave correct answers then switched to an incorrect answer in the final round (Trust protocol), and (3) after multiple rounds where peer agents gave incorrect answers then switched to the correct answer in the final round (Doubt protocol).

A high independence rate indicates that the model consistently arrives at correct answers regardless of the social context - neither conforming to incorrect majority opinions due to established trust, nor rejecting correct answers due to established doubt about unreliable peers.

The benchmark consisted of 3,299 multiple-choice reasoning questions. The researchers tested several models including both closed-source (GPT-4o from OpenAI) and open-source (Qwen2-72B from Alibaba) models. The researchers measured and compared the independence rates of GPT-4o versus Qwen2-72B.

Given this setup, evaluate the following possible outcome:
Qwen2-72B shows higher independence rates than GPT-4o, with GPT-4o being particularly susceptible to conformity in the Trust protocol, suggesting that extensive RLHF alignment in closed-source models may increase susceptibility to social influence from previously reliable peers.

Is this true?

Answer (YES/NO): YES